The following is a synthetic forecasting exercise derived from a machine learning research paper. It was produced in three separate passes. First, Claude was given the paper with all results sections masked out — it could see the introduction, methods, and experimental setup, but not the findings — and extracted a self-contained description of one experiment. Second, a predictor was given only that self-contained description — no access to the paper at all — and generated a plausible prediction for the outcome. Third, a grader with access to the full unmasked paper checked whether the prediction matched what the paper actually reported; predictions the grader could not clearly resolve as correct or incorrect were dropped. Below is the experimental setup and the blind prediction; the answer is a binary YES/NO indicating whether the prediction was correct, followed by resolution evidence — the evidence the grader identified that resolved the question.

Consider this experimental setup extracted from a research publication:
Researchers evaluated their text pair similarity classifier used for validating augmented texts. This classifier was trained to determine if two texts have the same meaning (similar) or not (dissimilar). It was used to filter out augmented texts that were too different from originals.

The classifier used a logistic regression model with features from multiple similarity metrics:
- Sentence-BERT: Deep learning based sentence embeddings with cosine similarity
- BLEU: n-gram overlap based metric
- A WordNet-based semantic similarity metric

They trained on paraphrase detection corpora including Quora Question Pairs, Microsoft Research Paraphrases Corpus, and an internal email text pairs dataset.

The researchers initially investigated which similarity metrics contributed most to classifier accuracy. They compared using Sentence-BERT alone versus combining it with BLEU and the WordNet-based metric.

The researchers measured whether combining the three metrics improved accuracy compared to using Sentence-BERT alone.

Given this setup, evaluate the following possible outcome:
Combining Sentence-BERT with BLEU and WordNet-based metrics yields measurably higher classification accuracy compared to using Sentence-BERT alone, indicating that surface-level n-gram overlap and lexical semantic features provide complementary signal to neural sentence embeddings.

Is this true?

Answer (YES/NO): NO